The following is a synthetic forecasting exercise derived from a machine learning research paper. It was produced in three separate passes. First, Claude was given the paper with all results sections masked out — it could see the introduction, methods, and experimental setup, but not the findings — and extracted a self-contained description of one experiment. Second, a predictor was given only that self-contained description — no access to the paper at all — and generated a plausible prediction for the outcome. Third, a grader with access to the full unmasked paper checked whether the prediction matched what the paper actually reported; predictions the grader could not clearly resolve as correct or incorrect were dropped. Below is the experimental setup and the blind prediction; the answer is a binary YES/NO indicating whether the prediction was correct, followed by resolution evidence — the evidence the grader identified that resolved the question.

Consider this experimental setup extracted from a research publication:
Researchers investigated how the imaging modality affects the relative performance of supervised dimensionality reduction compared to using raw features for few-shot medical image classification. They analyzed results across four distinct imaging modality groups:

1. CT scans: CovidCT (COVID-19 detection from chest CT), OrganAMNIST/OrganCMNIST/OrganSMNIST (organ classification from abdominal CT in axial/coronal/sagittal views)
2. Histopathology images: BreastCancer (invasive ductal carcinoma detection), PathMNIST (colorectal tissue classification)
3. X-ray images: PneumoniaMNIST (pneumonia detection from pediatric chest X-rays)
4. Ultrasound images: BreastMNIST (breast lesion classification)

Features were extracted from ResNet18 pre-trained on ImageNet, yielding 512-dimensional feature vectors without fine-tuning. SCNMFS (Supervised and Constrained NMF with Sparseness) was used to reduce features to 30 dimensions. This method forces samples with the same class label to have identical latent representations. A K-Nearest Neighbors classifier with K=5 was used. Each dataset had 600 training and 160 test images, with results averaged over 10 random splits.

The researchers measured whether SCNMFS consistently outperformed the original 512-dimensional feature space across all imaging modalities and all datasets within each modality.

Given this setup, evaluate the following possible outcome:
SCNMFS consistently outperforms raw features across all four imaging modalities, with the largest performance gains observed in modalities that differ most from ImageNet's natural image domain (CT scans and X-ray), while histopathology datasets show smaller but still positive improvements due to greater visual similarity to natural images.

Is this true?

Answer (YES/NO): NO